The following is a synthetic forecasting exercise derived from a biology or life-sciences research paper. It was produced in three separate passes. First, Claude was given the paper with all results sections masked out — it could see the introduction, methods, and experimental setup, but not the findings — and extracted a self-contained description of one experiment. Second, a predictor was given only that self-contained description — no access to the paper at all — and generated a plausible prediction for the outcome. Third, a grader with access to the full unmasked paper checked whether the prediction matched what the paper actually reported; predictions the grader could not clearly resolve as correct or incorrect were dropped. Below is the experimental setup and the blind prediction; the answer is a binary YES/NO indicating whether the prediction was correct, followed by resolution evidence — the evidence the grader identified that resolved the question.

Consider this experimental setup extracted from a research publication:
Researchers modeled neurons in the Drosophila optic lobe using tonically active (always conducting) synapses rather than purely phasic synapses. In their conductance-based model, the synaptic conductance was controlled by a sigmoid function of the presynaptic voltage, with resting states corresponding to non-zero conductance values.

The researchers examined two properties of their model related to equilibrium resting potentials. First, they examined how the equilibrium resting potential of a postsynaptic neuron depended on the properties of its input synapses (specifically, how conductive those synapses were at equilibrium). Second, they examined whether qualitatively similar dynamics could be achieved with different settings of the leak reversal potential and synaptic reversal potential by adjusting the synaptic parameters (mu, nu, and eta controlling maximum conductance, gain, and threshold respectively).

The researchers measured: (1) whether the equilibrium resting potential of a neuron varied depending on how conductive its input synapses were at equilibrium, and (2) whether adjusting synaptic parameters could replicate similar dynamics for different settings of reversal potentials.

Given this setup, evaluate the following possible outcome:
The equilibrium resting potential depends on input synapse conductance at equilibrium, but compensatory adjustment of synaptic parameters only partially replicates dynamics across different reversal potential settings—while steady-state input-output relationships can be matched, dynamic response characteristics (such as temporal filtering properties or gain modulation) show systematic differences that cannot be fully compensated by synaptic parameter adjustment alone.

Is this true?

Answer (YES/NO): NO